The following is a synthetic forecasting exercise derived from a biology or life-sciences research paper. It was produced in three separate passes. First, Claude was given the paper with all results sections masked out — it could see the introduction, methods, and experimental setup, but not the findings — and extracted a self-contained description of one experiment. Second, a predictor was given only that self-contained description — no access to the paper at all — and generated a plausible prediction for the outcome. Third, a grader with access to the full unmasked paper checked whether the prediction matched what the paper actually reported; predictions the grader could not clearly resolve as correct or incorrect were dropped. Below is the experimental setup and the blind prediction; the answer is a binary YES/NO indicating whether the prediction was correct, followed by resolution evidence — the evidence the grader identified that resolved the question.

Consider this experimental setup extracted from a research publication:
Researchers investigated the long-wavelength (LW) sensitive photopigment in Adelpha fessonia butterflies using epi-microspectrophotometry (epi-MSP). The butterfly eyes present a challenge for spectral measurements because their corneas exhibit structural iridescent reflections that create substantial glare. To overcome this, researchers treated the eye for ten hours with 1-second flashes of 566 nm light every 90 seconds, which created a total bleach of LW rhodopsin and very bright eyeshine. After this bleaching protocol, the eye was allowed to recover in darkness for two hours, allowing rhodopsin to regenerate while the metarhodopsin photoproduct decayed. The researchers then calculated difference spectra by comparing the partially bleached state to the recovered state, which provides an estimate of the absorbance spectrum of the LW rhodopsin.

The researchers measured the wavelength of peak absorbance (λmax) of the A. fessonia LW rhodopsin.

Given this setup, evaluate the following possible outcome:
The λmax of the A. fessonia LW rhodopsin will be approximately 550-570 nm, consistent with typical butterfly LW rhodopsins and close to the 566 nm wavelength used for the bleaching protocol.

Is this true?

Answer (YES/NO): NO